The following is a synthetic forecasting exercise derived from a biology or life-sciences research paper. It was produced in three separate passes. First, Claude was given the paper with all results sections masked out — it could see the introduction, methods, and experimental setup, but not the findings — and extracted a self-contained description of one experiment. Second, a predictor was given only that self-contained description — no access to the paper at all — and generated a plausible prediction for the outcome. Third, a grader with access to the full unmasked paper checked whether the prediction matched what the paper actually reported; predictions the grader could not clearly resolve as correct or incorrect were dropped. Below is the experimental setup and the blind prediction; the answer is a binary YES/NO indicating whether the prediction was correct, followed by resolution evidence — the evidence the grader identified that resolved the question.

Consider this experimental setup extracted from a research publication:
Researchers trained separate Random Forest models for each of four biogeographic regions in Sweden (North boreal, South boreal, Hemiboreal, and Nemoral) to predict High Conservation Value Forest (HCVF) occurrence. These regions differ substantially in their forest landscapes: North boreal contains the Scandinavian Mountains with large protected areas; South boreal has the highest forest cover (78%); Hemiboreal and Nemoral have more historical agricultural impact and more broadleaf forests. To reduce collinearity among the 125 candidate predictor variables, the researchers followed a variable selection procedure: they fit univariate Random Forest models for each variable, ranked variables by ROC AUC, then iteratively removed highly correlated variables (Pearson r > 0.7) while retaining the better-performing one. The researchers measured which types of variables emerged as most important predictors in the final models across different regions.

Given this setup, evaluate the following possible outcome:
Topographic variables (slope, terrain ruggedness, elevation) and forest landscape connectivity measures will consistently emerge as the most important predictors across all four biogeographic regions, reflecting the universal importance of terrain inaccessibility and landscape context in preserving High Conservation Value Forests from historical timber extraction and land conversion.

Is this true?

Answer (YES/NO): NO